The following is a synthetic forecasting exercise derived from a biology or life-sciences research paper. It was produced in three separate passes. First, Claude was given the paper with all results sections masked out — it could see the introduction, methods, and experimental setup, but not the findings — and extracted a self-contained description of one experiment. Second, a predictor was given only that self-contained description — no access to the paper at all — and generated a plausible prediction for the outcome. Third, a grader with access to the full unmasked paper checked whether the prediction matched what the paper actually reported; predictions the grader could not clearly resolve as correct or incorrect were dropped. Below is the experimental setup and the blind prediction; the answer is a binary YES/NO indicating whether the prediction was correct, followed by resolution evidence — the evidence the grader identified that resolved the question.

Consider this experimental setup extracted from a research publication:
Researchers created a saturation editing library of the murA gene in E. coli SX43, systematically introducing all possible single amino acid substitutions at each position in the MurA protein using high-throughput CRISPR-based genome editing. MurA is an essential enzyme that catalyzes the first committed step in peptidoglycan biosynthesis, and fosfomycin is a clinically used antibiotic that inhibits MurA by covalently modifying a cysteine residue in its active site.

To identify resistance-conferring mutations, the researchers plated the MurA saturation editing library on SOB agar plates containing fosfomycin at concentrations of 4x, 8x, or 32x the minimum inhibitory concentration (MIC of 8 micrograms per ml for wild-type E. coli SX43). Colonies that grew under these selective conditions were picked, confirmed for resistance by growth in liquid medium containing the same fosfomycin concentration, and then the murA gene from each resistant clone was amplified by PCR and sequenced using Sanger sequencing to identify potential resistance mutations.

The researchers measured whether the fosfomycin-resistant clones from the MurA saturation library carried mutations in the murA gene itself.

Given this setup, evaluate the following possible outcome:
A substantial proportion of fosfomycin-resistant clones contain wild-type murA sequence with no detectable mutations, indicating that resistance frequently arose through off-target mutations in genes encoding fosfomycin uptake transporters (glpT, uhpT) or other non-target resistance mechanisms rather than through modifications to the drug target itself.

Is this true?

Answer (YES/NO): YES